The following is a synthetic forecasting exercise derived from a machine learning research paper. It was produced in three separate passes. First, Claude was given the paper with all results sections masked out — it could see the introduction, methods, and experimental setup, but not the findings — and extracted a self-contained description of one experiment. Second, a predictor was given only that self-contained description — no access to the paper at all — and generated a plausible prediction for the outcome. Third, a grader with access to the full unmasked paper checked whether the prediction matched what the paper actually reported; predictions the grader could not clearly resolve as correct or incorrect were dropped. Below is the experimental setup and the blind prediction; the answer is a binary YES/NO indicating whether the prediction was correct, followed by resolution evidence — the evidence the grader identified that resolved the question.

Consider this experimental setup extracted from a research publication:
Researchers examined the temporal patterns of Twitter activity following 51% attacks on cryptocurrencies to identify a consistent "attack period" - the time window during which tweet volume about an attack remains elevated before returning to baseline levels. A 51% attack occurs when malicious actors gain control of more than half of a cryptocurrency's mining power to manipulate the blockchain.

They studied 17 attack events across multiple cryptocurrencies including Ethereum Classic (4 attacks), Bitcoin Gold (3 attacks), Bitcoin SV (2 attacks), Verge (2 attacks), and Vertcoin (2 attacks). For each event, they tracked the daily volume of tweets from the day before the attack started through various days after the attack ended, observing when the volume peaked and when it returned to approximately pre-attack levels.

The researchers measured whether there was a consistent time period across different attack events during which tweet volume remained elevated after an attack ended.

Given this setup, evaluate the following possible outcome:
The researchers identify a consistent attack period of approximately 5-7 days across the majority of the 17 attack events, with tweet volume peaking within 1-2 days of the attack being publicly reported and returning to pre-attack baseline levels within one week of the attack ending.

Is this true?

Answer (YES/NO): YES